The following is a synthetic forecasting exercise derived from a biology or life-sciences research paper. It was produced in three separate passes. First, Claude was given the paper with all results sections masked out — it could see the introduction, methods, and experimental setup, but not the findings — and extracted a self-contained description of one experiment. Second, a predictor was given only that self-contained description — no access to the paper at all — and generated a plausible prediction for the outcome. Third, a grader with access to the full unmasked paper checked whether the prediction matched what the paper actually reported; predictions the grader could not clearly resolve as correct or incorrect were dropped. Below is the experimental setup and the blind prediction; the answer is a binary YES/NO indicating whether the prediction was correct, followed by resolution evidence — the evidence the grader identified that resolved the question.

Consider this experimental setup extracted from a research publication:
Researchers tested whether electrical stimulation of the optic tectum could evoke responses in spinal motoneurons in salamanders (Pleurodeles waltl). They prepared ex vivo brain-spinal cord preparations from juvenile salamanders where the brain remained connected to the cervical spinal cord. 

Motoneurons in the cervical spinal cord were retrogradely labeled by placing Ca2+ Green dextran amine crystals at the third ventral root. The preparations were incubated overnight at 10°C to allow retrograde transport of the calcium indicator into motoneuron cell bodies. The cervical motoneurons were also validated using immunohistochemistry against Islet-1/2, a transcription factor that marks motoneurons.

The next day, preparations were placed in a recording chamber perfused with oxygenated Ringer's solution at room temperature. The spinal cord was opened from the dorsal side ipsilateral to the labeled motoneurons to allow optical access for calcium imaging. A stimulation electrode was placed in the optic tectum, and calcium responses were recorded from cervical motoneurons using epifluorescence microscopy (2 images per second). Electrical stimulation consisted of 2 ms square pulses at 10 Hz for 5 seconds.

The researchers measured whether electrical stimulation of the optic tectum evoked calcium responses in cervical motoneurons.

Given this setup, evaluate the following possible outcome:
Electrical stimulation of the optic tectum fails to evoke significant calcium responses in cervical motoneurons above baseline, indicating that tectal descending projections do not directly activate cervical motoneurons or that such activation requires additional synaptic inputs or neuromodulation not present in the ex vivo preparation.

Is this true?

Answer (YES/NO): NO